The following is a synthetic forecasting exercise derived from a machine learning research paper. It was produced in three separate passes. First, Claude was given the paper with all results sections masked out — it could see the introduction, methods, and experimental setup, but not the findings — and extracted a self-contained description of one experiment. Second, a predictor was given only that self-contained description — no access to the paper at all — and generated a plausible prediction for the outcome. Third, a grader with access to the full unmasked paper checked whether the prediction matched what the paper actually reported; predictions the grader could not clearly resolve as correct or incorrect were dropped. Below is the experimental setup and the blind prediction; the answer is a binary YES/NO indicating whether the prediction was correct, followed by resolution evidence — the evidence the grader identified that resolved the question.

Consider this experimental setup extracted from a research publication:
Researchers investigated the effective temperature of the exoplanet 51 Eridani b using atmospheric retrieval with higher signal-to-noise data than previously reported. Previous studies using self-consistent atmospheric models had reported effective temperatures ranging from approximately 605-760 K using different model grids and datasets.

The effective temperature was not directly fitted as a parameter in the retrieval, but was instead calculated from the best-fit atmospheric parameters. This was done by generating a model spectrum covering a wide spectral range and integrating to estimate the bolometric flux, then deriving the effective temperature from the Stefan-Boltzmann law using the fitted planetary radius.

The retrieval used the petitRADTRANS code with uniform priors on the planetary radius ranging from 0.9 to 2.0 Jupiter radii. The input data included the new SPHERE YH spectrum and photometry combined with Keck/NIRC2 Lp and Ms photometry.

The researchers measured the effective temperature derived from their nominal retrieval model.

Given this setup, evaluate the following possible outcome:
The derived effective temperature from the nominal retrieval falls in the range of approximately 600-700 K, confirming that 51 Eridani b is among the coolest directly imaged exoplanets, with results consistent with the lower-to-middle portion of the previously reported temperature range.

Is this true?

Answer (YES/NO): NO